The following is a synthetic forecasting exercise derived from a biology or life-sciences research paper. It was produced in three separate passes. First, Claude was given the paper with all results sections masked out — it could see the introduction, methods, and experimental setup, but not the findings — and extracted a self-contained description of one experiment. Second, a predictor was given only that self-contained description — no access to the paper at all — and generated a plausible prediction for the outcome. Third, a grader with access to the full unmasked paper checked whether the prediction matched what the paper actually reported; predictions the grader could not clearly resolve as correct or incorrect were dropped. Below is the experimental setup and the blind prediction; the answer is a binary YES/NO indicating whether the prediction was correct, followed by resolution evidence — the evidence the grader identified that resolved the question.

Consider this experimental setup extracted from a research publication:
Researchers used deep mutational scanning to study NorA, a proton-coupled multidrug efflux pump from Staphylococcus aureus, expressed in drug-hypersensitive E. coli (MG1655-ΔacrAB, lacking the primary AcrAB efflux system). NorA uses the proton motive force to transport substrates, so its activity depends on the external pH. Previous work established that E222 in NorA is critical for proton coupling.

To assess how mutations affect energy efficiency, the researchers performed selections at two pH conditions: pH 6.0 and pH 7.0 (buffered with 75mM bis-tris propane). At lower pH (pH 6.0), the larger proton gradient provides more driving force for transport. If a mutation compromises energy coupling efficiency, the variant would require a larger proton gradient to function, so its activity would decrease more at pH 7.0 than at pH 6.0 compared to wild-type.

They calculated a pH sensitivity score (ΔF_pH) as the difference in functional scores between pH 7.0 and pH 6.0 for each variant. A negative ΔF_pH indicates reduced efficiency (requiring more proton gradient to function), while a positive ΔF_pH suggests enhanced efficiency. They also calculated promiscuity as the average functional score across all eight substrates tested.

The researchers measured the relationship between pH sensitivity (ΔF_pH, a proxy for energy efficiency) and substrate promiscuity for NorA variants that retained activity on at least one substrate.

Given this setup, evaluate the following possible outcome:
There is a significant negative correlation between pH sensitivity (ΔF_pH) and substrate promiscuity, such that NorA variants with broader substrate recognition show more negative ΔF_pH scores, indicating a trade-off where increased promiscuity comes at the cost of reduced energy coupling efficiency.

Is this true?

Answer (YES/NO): NO